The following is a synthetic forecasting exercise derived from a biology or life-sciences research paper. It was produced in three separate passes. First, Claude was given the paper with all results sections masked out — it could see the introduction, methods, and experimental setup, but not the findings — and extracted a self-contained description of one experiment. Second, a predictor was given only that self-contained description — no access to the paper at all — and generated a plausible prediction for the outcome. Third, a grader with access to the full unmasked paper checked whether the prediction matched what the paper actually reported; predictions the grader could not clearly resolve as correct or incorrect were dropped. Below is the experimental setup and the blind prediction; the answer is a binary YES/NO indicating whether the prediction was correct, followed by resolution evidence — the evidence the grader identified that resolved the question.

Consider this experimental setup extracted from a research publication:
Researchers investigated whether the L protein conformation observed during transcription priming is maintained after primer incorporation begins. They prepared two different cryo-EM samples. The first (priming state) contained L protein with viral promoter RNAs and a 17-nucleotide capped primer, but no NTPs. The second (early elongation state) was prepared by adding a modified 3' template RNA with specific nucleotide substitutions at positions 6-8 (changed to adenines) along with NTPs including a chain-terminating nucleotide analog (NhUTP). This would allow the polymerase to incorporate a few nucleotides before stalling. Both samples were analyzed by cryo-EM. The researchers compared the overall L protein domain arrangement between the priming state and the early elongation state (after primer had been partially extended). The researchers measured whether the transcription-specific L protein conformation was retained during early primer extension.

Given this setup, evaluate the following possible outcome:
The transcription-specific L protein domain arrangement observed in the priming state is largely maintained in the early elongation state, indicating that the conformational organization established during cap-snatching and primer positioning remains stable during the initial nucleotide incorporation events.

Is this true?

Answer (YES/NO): YES